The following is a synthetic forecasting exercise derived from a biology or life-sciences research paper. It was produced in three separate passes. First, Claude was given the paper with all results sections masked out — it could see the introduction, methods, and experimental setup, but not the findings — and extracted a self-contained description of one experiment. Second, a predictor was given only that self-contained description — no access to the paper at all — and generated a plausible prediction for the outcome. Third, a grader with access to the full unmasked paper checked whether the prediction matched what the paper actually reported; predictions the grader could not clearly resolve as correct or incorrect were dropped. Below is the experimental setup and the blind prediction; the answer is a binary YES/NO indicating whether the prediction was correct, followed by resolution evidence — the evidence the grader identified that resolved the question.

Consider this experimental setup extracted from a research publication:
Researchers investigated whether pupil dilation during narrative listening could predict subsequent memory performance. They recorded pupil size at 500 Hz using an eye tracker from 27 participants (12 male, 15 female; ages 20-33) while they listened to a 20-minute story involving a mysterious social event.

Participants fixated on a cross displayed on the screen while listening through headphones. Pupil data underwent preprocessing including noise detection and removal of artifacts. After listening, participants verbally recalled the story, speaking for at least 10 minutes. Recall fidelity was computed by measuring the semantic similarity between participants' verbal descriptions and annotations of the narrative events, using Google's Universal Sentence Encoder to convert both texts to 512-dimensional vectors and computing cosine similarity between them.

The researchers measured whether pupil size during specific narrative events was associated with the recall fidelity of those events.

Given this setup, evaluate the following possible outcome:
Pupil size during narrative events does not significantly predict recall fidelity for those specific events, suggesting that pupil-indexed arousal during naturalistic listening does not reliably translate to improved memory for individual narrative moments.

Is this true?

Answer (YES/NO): NO